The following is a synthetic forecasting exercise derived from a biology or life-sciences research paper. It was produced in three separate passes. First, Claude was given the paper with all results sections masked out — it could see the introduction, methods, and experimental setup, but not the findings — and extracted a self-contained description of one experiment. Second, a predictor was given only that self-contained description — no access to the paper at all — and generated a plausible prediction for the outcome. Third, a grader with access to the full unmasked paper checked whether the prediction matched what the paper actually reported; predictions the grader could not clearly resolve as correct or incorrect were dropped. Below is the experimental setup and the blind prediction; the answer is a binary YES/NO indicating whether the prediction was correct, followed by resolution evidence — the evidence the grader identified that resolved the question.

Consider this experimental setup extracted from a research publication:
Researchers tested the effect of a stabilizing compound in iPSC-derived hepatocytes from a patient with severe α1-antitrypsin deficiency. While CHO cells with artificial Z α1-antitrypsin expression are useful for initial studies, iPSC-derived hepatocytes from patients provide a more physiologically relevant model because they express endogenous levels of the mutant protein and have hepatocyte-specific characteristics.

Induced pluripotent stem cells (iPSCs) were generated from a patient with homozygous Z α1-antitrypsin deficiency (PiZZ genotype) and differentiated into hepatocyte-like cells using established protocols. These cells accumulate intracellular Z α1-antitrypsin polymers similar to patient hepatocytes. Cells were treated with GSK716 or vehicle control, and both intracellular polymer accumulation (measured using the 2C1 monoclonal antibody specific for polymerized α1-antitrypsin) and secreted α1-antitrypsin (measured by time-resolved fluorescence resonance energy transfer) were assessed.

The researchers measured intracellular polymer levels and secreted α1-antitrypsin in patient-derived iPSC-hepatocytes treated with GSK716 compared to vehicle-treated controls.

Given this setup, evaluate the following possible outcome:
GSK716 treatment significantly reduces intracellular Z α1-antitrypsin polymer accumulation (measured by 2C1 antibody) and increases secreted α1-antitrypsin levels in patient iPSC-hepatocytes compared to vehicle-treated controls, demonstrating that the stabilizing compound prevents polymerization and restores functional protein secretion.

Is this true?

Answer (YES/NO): YES